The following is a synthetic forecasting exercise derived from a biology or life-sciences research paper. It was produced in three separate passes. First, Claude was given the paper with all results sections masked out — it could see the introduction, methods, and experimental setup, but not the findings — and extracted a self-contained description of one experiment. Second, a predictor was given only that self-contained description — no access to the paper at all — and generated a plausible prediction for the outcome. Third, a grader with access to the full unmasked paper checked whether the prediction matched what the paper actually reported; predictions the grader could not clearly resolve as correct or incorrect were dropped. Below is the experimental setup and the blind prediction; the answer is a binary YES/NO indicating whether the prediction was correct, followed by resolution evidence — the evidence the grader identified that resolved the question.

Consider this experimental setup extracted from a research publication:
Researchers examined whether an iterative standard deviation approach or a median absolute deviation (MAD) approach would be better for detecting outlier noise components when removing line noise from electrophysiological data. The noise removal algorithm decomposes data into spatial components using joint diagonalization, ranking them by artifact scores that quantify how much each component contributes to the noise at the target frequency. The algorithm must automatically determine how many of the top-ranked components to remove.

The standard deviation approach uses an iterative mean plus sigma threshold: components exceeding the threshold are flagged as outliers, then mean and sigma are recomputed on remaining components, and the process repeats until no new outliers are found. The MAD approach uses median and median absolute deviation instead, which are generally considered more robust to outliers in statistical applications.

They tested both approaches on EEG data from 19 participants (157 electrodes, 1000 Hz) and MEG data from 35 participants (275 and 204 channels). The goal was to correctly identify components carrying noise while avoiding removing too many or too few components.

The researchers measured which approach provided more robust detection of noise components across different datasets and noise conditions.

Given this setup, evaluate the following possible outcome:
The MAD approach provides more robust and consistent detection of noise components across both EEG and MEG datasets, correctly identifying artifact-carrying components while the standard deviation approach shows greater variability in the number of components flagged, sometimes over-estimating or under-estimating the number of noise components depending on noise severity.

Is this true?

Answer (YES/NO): NO